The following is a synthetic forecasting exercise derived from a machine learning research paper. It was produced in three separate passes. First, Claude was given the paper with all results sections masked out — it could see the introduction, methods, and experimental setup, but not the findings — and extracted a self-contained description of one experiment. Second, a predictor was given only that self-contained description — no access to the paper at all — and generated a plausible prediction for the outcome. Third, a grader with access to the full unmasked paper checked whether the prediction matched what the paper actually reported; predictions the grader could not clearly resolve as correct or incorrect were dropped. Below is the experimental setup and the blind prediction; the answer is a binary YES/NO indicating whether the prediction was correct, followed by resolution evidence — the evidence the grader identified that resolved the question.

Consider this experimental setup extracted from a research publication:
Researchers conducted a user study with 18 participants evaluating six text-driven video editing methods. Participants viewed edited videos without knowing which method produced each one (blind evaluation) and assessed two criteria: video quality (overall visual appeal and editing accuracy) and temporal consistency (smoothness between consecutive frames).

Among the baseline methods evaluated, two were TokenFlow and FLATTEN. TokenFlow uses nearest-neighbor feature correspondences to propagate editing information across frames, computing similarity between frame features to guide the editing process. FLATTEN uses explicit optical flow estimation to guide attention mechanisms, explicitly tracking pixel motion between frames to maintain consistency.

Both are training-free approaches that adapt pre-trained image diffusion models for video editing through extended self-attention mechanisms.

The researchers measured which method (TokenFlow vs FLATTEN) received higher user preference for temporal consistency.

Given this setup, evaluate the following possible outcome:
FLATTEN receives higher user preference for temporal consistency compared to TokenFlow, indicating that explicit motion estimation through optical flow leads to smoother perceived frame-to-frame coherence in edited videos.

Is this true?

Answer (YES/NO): NO